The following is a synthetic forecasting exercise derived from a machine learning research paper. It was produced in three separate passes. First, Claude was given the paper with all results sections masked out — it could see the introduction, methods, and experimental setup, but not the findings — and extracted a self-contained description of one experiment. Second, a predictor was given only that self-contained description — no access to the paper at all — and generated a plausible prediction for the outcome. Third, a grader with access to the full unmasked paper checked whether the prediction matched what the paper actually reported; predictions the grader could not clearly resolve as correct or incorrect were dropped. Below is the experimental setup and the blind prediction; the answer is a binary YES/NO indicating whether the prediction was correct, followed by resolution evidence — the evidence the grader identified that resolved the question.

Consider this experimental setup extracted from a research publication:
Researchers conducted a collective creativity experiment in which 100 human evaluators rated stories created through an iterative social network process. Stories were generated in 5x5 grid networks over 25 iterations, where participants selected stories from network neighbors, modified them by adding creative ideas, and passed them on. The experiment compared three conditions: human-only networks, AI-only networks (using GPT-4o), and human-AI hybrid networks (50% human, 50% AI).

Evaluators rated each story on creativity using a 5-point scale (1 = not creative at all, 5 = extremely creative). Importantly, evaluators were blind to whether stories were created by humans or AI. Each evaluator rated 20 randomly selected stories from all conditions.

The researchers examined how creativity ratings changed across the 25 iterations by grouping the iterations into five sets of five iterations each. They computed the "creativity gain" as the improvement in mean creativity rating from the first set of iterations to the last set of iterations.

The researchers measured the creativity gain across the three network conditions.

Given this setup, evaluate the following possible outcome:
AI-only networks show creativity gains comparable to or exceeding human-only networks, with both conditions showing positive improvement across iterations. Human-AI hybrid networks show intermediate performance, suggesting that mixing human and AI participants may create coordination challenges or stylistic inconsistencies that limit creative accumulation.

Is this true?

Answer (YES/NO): NO